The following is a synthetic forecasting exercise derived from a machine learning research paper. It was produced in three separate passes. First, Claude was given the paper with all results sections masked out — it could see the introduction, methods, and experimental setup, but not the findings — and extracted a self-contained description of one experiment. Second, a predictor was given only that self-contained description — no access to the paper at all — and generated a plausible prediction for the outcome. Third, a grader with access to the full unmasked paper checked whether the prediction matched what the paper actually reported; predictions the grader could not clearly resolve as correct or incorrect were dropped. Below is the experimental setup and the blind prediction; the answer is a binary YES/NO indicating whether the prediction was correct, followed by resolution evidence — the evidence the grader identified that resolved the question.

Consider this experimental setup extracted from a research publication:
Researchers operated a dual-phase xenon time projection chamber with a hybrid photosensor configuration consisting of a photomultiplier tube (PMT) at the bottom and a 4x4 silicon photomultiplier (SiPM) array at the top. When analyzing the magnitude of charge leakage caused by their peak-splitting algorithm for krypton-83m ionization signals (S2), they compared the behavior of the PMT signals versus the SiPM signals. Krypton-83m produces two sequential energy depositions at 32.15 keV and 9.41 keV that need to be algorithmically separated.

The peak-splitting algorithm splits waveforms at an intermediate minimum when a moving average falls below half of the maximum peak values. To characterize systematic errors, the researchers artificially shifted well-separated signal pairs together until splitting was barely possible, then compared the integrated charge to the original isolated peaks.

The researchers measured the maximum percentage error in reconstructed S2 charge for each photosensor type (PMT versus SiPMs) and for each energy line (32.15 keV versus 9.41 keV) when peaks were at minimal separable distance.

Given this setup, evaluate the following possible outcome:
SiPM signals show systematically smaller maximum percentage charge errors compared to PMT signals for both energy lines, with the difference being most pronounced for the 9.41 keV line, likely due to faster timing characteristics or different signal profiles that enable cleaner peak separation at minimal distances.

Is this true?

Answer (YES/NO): NO